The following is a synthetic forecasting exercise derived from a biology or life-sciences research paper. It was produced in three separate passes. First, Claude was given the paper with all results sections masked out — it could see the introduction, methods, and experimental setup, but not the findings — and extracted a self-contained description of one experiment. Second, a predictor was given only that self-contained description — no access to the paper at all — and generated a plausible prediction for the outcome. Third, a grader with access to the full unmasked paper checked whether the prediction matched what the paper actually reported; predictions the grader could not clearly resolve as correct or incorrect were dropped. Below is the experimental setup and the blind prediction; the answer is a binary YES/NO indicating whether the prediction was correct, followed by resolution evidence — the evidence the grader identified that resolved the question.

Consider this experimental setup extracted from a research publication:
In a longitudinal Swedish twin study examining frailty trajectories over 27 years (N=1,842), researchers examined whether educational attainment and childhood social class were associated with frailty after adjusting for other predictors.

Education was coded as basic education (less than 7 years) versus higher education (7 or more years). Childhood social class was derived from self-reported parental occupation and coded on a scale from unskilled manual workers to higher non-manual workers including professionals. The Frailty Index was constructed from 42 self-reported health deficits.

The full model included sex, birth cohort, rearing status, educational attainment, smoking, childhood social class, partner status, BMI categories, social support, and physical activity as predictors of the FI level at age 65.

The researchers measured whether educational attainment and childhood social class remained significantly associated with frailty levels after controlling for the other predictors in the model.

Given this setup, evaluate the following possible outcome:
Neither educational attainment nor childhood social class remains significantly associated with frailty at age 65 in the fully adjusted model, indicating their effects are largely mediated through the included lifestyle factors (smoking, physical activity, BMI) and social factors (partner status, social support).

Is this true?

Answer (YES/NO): YES